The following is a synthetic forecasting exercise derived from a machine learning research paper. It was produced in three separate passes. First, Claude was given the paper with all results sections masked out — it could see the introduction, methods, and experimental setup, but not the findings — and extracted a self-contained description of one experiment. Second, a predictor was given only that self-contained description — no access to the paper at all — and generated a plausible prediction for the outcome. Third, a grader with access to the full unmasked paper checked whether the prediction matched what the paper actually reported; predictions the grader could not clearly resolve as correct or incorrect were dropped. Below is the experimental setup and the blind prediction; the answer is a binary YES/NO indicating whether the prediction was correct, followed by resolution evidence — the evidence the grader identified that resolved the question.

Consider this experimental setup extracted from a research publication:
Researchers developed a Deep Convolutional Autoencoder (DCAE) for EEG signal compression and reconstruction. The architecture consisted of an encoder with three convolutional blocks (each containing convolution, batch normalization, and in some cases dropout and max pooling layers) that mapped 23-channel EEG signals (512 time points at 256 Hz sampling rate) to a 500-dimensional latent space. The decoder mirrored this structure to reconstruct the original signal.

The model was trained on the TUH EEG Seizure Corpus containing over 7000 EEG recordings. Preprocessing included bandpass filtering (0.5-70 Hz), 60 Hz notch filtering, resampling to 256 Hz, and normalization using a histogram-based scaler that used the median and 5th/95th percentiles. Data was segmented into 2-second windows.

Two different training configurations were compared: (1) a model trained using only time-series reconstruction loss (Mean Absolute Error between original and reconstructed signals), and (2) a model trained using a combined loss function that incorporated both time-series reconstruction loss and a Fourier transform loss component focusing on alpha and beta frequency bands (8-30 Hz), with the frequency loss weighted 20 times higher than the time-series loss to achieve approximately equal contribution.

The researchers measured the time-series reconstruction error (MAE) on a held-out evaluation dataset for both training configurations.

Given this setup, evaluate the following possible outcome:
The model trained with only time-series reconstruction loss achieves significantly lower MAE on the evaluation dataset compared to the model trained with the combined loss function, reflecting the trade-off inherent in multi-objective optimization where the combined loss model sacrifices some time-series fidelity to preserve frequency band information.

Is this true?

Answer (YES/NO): YES